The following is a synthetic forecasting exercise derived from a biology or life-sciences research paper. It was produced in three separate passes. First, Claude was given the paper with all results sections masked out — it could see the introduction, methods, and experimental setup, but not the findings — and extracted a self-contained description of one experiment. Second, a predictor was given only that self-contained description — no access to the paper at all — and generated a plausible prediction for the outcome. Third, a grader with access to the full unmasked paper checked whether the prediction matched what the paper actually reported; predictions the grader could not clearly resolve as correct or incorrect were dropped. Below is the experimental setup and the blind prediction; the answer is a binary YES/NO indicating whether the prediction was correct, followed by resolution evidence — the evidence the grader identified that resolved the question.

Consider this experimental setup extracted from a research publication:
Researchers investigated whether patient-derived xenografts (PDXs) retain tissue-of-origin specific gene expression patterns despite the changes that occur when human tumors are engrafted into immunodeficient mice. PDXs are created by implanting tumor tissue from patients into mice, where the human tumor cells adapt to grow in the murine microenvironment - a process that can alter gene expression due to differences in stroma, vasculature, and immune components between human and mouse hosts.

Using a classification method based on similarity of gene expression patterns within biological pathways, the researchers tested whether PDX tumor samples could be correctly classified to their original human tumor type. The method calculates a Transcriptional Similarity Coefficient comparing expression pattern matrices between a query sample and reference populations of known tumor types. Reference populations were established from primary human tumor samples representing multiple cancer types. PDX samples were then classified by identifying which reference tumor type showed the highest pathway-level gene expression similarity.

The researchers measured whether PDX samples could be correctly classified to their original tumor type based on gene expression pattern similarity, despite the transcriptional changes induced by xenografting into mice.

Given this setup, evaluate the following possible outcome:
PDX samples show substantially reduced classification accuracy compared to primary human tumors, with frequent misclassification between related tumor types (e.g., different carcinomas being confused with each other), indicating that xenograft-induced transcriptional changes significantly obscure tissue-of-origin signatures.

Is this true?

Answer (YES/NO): NO